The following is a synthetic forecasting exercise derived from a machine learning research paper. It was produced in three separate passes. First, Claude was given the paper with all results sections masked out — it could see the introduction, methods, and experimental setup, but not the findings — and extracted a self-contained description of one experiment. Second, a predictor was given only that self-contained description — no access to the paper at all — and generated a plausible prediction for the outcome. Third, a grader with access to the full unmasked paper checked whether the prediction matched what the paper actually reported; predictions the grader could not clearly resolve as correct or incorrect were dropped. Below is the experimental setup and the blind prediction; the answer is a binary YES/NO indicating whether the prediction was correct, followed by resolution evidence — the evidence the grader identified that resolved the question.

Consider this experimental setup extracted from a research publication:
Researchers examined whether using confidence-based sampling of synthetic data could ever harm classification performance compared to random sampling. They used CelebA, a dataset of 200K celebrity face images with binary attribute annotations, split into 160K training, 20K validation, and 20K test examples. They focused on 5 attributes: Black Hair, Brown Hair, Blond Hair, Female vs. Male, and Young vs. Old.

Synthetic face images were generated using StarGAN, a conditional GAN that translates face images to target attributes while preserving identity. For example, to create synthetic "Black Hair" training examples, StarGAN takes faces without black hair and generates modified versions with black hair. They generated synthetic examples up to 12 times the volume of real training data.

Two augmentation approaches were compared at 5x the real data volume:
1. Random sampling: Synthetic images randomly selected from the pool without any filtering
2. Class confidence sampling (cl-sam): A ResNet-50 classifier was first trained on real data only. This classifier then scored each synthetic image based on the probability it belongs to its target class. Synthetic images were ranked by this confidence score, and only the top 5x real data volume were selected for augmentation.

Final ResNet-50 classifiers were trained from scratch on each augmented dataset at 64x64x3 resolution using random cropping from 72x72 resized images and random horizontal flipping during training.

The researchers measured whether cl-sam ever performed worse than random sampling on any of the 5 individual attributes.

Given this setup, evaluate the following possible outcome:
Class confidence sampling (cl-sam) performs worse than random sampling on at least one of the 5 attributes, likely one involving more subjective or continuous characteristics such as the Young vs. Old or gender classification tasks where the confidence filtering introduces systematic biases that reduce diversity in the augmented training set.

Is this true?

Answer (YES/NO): YES